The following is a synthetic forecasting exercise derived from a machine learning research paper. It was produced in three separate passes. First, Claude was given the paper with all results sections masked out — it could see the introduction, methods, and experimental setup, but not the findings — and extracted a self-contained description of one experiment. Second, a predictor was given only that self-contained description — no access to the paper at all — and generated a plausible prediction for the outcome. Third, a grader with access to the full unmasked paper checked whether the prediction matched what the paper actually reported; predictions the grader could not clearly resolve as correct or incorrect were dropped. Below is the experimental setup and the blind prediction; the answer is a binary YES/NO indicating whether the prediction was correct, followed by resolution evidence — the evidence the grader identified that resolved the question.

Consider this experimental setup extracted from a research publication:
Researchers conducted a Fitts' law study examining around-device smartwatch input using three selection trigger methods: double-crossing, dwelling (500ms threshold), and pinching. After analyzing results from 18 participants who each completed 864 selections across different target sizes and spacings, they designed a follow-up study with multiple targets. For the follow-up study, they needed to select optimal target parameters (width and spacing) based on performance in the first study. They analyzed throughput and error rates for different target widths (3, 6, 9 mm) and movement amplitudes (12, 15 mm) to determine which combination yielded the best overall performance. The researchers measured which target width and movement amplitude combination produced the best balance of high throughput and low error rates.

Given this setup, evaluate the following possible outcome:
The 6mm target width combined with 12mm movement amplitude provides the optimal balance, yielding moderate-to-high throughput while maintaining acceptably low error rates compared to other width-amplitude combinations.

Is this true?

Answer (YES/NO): YES